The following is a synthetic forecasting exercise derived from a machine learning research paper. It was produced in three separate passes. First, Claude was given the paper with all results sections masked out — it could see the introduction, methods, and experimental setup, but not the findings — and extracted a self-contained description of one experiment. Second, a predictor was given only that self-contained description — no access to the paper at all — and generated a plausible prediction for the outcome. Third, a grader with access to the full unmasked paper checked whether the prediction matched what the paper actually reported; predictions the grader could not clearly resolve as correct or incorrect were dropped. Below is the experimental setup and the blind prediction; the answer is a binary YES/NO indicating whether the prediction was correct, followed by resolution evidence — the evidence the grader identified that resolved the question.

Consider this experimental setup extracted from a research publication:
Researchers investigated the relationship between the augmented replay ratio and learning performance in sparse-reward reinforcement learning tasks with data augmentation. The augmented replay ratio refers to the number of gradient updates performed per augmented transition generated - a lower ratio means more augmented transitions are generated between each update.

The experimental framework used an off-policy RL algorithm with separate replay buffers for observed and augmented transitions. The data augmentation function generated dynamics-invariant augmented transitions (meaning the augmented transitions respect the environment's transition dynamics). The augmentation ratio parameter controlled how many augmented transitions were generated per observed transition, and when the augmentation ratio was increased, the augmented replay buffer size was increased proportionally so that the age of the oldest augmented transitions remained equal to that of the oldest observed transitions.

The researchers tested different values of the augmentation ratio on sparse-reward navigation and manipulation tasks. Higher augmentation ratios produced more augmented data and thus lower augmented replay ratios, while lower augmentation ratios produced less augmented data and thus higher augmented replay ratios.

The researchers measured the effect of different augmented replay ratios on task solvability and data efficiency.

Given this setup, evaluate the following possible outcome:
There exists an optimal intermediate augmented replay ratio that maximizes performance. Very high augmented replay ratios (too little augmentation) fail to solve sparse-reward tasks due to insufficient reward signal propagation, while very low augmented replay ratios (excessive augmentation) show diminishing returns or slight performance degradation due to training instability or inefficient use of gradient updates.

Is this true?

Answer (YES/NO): NO